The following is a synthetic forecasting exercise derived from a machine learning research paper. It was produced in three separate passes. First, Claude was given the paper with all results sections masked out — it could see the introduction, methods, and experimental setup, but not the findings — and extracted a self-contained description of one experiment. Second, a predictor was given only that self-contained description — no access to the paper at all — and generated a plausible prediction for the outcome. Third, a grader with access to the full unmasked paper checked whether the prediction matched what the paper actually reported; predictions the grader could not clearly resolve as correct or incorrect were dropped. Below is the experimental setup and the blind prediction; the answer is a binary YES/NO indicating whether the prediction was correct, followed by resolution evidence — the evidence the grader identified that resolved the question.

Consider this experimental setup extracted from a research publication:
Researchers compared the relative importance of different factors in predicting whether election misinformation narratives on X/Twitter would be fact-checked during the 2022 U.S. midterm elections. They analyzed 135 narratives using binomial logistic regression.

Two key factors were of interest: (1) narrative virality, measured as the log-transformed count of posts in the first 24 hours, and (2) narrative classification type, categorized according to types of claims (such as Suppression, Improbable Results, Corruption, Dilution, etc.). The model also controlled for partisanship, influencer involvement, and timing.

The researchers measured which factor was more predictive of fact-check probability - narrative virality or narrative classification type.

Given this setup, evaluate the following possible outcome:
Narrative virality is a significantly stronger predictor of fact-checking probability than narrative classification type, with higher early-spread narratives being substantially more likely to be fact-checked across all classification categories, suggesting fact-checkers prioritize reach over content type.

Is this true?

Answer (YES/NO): NO